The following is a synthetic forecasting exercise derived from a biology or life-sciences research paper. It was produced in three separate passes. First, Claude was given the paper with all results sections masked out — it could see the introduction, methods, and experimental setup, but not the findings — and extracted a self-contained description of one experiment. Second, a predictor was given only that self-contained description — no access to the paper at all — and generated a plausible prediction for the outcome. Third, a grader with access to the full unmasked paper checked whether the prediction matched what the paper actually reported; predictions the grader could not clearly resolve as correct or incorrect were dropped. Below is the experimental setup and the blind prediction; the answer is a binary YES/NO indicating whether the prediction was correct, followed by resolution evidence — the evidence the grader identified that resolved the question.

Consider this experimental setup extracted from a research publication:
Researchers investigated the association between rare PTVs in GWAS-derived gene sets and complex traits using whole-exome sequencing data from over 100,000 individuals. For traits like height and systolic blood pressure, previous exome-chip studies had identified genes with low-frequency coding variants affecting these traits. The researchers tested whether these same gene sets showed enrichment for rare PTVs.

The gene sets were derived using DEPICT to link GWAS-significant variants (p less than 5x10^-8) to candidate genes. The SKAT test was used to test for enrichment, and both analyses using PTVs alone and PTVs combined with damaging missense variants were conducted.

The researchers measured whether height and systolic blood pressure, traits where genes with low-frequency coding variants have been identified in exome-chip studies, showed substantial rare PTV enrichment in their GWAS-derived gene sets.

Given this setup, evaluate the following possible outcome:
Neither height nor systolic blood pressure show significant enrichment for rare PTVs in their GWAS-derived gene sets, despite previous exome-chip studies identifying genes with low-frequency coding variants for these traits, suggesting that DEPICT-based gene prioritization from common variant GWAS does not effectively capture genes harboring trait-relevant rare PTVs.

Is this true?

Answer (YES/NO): YES